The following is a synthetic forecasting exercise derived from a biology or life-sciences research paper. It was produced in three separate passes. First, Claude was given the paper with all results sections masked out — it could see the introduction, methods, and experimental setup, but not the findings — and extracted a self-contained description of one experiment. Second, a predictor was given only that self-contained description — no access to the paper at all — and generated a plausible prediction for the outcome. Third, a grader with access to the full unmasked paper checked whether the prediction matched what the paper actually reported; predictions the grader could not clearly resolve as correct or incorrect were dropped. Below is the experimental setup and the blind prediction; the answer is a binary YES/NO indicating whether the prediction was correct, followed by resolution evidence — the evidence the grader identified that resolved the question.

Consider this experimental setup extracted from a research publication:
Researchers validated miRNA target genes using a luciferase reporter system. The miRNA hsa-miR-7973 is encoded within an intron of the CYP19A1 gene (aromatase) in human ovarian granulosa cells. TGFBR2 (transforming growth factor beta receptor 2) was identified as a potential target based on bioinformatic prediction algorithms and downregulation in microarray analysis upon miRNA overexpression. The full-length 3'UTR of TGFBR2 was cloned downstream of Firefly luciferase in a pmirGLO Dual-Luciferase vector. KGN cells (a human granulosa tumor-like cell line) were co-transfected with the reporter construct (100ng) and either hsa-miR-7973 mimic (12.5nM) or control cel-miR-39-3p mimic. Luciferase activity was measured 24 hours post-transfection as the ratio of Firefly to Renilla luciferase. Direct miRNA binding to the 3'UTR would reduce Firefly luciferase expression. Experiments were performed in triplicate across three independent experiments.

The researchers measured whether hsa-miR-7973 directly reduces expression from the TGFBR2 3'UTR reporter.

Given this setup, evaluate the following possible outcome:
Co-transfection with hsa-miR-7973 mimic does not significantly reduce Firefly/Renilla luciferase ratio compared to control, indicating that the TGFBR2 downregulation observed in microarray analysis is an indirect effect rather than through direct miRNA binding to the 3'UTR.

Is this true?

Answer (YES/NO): YES